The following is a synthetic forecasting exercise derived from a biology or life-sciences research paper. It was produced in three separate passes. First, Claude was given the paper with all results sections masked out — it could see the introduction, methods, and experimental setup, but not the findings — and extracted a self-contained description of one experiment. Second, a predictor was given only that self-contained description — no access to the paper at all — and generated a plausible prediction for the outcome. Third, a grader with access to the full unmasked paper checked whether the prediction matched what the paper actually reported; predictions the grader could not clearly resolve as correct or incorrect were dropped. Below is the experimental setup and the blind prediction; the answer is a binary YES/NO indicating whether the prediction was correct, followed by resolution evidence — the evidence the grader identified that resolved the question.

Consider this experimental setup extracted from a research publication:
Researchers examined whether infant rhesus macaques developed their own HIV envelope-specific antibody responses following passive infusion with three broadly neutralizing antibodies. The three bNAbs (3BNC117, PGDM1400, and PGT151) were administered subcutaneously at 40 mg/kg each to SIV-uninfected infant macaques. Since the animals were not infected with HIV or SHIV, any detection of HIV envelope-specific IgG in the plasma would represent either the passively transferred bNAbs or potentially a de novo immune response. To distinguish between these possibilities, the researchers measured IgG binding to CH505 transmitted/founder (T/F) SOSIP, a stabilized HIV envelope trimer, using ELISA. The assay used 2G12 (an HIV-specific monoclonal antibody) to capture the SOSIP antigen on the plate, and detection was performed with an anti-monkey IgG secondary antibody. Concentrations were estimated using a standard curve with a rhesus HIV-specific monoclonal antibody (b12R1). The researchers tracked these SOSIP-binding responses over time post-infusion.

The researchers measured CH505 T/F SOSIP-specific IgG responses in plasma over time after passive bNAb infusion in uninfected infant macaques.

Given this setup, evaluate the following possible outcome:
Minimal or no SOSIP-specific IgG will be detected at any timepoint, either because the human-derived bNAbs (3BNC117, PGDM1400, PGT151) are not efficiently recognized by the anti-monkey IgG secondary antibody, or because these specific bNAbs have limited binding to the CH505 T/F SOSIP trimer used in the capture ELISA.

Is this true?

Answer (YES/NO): NO